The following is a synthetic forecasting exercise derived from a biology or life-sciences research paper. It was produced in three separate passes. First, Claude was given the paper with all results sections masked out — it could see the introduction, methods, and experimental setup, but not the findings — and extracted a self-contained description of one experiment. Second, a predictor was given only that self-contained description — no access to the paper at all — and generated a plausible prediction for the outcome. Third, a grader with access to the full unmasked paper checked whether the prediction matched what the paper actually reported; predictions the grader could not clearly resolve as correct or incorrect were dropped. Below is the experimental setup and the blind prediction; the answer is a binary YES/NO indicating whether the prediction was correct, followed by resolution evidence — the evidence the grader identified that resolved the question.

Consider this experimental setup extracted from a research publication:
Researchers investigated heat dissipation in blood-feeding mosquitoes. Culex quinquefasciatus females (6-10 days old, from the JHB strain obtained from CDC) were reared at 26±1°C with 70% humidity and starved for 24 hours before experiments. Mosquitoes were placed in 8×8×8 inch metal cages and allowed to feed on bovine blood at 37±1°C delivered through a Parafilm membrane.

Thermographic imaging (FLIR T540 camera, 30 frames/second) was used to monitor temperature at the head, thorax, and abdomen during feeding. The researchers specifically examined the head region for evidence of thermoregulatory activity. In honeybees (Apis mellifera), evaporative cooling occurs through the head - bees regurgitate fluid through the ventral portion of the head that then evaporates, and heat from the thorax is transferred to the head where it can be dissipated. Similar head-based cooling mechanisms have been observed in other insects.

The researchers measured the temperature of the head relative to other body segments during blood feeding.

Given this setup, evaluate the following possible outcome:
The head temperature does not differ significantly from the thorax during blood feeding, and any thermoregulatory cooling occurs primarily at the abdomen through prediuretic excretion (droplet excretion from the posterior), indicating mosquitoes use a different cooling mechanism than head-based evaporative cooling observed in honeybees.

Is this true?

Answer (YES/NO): NO